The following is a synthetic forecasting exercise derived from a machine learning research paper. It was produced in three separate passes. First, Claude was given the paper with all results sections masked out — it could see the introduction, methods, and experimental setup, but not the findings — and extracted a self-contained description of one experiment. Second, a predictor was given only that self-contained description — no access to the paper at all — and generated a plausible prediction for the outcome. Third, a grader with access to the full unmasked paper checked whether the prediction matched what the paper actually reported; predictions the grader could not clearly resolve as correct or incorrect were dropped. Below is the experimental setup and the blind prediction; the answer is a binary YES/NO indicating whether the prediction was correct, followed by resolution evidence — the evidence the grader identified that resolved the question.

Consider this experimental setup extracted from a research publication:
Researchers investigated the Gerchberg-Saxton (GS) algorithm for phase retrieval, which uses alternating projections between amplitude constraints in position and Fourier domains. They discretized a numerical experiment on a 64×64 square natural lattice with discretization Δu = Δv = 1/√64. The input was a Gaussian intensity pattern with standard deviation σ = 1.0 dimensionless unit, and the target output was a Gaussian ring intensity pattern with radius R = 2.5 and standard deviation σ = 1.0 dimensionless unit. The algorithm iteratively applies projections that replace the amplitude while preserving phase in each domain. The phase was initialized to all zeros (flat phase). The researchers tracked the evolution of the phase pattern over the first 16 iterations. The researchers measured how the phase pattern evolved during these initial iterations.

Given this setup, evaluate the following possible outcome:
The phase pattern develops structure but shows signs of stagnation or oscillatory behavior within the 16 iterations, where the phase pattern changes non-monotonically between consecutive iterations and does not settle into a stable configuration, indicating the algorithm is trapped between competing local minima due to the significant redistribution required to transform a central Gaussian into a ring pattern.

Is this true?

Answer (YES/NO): NO